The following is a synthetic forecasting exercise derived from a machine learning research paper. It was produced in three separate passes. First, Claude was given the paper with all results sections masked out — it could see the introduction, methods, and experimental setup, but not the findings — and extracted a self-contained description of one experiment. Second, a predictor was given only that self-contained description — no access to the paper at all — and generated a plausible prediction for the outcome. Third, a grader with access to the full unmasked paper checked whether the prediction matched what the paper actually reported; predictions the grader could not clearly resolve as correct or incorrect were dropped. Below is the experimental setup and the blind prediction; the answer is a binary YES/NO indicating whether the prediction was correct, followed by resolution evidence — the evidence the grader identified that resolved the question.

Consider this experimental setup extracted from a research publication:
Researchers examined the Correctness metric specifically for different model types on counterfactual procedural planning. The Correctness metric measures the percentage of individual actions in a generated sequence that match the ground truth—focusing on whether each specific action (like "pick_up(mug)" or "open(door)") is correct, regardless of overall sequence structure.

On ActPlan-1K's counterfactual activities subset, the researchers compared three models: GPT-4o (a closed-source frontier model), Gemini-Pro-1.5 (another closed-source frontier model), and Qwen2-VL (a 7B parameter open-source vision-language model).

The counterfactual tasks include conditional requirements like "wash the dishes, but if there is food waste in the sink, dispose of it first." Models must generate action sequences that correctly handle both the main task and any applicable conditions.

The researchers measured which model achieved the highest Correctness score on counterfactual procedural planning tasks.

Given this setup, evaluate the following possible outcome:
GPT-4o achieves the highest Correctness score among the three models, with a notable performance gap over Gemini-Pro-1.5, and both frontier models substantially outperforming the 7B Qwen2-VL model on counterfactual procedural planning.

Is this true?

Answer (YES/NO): NO